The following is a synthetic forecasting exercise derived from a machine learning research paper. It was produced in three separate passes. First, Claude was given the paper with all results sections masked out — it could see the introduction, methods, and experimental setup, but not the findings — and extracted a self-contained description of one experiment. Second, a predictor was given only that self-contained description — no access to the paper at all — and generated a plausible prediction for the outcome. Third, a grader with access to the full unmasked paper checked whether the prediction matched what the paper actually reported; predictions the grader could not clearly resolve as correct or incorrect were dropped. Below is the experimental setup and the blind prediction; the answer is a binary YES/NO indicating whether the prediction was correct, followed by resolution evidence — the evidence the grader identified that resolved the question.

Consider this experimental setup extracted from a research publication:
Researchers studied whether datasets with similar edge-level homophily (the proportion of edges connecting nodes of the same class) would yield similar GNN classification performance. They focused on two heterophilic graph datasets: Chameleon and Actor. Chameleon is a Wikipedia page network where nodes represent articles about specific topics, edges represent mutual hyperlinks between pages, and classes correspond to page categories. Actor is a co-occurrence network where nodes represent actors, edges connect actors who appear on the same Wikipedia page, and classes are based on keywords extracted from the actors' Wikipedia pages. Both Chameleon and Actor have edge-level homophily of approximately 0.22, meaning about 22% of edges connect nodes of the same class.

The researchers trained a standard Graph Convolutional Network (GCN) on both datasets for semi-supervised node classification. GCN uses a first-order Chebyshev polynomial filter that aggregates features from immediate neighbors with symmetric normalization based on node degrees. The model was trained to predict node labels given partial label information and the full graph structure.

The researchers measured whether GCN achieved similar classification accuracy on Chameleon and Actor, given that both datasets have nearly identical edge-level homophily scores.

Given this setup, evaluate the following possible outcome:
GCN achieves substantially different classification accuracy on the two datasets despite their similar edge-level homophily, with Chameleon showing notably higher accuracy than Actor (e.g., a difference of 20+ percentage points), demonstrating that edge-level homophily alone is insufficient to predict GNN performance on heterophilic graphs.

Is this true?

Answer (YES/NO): YES